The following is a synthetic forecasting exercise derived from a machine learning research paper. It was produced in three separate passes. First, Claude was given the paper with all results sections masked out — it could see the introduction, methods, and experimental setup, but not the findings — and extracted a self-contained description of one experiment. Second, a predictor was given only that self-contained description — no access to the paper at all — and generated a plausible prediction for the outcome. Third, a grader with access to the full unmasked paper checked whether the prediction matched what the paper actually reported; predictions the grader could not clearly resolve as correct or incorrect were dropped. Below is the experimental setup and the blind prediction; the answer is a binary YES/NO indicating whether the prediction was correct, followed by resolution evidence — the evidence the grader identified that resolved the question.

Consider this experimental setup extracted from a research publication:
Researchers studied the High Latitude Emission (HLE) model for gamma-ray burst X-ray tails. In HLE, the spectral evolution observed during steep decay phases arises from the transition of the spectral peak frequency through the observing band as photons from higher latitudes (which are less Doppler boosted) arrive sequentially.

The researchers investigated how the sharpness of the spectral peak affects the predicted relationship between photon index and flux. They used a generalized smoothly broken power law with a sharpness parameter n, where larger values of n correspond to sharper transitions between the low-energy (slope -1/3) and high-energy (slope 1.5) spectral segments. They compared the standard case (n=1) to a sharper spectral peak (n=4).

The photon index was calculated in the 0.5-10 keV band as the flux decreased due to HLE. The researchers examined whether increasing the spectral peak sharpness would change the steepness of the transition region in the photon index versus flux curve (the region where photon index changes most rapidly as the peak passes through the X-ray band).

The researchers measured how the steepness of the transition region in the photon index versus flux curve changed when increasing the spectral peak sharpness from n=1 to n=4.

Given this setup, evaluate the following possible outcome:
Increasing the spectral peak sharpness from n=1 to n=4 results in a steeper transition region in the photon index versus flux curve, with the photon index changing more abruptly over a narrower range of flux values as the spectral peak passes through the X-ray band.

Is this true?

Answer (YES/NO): NO